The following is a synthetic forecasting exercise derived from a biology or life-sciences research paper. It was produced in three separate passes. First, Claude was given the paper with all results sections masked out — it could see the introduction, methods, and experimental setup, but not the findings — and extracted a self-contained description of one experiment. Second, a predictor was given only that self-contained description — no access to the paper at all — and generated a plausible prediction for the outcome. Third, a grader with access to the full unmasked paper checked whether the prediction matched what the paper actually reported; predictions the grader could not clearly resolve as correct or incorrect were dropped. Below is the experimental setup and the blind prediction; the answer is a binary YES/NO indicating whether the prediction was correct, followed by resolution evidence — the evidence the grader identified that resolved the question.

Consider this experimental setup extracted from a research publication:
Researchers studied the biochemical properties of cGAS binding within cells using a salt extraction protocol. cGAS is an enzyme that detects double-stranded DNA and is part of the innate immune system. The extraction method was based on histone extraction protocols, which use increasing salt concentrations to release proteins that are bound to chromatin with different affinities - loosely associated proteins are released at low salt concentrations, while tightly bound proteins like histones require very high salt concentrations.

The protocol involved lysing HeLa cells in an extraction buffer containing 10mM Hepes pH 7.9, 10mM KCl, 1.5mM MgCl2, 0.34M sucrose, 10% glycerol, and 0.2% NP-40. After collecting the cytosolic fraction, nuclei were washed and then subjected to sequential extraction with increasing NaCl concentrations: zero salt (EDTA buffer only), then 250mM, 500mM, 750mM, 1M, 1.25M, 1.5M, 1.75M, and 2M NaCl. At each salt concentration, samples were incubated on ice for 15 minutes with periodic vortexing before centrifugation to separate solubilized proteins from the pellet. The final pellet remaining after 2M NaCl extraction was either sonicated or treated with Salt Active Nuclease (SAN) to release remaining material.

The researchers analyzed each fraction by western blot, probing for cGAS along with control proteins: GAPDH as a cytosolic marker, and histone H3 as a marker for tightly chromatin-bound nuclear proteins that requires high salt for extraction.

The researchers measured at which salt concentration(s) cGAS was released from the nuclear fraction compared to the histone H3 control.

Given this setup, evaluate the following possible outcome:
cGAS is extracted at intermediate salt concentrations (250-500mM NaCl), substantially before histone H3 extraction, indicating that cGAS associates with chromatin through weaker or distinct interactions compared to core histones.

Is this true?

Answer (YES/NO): NO